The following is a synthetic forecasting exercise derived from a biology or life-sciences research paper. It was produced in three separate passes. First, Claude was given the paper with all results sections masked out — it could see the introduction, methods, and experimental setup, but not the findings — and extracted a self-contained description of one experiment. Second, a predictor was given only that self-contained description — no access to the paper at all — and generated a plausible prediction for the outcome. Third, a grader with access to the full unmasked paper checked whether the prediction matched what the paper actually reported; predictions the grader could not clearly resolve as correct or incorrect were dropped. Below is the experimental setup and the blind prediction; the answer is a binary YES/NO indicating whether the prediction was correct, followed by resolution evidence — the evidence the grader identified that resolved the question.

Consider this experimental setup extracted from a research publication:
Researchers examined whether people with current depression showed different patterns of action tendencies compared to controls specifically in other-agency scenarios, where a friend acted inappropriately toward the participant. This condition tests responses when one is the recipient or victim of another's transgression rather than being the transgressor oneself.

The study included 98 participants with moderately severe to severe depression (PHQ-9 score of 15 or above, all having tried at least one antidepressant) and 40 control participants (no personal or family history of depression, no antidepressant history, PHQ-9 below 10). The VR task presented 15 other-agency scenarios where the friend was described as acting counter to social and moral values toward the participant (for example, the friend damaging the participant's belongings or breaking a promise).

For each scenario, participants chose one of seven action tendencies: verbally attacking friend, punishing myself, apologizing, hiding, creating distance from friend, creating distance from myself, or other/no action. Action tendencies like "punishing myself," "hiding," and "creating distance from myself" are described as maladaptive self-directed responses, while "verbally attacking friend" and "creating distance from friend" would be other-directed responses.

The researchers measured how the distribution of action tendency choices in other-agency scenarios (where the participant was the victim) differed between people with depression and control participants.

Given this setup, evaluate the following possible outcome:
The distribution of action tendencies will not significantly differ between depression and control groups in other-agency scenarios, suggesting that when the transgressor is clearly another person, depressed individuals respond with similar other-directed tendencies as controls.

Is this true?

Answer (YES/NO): NO